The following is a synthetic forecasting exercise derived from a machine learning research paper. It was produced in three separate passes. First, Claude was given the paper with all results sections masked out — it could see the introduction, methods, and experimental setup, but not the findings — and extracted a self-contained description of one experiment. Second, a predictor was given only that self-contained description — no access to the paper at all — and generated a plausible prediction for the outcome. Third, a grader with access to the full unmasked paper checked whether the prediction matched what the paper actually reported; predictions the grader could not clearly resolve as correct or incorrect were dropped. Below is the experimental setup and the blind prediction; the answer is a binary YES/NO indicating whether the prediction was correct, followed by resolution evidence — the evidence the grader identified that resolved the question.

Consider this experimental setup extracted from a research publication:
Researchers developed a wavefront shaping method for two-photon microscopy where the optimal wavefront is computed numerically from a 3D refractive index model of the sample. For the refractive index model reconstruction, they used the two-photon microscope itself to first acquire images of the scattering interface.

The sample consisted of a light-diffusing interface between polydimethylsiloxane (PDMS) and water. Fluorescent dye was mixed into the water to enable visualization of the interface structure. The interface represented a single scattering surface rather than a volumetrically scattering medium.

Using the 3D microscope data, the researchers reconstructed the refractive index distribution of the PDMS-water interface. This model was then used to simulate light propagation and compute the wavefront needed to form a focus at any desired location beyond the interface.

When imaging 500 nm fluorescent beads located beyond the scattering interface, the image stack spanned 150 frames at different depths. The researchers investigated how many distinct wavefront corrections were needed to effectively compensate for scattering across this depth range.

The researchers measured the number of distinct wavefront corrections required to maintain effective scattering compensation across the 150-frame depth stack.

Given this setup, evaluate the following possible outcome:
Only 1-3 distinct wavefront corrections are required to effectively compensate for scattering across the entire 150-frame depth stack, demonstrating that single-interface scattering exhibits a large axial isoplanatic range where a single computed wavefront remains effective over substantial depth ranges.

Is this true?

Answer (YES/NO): NO